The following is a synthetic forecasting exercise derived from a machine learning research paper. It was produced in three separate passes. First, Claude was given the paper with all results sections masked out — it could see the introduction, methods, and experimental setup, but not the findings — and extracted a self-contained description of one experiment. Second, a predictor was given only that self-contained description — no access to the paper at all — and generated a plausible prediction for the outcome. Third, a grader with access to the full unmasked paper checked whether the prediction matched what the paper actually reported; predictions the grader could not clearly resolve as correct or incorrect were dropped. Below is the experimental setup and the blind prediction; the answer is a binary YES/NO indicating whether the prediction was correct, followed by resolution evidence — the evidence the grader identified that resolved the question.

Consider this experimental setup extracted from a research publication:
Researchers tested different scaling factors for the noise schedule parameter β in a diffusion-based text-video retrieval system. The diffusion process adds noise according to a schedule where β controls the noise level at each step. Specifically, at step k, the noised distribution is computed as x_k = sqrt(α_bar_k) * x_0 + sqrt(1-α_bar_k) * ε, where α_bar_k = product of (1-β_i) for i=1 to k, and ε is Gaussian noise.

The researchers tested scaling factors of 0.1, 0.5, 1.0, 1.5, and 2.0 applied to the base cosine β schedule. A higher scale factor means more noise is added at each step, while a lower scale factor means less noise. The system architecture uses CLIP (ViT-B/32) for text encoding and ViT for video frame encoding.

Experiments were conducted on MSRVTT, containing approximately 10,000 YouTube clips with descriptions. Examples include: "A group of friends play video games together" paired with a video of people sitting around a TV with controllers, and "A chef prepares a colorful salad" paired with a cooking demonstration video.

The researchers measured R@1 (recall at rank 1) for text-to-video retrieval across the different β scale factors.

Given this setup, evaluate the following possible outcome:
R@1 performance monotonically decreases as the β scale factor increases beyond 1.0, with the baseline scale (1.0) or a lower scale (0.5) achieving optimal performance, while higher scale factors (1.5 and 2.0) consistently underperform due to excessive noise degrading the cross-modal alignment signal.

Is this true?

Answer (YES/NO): NO